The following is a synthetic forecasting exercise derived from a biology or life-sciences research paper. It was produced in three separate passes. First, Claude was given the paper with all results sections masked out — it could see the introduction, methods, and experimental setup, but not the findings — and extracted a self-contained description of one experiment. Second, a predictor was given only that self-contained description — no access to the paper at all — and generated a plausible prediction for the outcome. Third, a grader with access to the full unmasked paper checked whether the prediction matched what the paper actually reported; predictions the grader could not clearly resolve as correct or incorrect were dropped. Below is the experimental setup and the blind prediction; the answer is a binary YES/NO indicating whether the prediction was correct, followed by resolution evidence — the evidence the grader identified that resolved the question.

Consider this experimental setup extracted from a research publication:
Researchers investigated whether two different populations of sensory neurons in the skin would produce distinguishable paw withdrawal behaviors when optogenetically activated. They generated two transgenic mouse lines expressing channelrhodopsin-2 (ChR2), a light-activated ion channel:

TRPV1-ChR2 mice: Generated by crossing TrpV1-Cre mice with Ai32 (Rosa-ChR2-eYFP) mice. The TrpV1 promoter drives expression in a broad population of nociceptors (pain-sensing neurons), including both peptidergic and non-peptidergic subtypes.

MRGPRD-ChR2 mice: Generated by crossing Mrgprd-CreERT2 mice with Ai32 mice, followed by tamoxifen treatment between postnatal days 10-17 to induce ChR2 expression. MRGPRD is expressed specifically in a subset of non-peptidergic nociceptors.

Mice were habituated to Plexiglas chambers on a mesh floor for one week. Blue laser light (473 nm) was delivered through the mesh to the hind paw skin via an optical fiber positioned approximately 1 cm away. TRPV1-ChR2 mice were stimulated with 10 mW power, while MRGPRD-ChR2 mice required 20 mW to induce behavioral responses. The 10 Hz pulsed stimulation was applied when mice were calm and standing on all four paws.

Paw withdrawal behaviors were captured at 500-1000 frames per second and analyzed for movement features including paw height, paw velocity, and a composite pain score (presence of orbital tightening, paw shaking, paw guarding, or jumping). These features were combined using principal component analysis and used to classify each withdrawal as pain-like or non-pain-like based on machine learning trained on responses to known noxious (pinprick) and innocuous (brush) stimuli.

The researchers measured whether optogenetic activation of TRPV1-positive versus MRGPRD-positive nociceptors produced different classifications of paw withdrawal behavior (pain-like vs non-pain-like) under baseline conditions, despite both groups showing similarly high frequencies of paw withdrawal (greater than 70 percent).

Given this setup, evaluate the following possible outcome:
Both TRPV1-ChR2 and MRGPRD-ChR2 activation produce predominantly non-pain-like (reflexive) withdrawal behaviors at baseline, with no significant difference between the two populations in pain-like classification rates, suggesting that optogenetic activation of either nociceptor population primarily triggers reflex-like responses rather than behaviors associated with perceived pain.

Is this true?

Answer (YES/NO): NO